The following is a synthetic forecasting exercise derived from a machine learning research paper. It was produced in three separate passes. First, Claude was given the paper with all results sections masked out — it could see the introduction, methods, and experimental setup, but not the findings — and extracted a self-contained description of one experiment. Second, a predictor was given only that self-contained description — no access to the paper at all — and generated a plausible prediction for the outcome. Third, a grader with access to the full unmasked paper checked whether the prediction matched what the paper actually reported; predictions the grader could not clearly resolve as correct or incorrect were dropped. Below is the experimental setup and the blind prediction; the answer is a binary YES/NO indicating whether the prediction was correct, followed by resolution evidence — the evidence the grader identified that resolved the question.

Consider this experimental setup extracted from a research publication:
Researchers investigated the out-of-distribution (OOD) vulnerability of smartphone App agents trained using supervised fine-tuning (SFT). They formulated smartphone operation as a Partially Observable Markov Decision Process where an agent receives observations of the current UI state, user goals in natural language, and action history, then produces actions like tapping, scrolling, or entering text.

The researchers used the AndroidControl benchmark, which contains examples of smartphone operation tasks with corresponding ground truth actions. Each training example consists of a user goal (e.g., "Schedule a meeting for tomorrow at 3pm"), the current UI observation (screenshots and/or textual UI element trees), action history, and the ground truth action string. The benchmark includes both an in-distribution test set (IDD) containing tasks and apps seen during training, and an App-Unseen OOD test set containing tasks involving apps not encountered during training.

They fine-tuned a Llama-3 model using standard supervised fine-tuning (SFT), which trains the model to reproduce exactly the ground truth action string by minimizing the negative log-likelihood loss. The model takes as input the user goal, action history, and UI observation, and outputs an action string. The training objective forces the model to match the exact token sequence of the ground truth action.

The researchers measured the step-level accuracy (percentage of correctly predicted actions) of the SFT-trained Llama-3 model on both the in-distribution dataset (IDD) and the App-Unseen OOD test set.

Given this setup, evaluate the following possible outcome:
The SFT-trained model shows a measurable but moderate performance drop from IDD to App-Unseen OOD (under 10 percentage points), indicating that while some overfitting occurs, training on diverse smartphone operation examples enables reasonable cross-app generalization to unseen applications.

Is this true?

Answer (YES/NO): YES